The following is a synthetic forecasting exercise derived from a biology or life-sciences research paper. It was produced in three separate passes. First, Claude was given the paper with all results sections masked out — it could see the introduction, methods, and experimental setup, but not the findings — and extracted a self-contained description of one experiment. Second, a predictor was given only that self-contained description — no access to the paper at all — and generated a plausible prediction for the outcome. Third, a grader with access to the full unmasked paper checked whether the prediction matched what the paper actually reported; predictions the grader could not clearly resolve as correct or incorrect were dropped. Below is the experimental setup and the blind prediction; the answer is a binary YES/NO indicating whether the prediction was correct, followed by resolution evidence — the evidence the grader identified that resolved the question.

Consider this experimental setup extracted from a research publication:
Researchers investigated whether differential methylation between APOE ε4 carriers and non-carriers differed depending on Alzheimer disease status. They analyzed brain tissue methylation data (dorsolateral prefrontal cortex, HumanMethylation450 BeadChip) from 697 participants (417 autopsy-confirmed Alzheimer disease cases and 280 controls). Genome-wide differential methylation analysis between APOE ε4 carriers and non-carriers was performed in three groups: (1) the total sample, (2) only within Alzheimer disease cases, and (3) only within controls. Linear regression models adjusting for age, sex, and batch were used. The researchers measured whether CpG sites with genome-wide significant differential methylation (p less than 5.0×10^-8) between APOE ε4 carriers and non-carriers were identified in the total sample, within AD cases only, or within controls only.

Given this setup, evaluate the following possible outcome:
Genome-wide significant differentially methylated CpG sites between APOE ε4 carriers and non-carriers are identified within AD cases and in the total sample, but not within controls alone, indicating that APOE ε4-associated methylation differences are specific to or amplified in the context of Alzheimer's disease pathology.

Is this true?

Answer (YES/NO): YES